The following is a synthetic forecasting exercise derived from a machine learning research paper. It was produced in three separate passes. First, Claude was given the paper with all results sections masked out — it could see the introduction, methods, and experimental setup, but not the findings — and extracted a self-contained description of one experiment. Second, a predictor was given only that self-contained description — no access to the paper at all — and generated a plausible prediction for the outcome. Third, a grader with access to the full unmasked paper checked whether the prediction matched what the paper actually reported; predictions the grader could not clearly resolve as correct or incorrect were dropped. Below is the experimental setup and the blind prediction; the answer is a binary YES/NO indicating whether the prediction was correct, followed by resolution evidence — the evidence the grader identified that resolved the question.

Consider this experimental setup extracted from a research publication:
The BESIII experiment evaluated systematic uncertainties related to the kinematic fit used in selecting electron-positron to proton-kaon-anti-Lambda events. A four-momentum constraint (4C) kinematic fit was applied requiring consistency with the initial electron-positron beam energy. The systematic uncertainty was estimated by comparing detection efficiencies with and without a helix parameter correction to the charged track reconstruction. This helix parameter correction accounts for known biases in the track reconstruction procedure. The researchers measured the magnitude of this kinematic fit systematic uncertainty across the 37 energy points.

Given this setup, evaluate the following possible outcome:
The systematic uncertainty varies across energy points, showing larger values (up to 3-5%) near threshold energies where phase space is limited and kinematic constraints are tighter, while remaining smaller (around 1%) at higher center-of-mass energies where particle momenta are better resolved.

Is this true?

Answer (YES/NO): NO